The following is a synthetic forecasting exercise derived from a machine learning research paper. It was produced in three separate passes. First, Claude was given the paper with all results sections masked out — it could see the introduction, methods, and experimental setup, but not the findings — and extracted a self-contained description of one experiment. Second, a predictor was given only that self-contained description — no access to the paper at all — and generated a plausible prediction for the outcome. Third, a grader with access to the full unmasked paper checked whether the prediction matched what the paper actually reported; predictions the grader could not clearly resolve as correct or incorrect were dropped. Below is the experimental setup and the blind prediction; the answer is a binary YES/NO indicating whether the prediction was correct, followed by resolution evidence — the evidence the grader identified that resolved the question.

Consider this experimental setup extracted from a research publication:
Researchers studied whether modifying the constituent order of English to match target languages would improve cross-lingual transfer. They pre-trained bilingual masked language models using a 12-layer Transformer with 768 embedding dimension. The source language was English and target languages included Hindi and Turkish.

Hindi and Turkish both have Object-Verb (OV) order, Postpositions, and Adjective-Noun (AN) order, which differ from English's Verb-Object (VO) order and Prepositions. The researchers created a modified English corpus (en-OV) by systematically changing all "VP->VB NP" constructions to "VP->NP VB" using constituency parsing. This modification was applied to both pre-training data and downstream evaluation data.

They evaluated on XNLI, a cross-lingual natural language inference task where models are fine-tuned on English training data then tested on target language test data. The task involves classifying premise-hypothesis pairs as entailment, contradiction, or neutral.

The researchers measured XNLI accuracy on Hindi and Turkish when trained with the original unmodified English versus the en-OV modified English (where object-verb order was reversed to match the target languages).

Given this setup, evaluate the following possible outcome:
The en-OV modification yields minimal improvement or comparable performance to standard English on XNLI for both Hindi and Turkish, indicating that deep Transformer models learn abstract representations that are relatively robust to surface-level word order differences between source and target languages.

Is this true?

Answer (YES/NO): YES